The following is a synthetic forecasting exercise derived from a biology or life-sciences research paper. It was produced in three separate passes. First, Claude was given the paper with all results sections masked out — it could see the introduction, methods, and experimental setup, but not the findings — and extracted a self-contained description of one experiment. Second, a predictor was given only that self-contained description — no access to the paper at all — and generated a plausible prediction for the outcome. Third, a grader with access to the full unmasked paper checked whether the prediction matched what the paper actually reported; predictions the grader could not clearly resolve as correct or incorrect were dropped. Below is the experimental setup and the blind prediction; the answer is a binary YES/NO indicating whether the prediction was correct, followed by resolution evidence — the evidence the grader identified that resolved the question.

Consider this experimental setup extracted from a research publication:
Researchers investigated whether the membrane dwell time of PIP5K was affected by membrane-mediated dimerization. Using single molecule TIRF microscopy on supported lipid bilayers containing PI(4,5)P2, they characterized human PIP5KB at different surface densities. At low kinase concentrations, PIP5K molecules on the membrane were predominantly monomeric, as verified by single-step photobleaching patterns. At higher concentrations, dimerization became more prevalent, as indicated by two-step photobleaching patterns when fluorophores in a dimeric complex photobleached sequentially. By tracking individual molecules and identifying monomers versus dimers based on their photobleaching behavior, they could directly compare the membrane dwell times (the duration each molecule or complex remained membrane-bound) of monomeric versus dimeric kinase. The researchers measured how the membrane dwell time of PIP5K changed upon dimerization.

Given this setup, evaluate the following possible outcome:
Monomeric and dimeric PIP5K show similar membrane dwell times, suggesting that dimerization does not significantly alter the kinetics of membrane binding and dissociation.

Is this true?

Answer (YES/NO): NO